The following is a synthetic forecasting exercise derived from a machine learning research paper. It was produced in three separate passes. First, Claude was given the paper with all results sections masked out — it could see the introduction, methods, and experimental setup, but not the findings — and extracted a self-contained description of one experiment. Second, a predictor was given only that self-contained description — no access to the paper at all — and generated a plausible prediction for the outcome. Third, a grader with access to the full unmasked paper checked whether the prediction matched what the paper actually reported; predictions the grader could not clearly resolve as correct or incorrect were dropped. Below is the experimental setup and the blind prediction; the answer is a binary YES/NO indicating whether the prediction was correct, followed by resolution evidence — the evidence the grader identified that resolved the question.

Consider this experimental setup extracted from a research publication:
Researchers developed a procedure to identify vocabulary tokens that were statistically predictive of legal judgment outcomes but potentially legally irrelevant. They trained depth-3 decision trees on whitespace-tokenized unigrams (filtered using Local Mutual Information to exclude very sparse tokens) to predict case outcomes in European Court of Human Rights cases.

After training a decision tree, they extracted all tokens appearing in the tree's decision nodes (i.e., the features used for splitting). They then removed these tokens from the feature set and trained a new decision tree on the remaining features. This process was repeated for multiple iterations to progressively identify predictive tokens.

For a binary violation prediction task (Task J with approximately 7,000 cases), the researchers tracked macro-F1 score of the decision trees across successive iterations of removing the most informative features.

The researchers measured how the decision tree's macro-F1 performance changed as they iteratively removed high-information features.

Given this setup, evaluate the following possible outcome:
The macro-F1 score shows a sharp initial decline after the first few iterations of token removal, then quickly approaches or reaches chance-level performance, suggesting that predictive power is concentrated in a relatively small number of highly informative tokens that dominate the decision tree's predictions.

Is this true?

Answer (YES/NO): NO